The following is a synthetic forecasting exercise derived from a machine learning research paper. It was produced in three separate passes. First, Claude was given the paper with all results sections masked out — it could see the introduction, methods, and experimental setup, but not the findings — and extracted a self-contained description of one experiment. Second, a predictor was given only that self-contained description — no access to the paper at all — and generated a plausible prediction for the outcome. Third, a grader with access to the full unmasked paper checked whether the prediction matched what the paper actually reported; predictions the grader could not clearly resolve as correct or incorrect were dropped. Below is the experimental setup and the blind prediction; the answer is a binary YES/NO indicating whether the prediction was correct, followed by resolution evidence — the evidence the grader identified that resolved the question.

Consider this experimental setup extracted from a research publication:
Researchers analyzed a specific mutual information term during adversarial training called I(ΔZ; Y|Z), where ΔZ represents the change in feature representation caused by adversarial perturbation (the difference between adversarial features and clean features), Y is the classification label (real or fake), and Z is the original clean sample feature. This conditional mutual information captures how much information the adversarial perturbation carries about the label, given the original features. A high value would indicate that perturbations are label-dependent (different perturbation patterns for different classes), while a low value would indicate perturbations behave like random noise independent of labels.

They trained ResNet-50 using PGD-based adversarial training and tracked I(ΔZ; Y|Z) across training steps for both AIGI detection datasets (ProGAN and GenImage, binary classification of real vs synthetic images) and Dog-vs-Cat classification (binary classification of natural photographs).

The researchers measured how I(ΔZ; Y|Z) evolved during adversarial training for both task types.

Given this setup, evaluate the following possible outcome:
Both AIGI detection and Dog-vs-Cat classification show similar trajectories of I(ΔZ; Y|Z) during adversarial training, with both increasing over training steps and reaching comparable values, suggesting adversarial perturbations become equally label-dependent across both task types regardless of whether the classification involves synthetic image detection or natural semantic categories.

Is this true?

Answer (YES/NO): NO